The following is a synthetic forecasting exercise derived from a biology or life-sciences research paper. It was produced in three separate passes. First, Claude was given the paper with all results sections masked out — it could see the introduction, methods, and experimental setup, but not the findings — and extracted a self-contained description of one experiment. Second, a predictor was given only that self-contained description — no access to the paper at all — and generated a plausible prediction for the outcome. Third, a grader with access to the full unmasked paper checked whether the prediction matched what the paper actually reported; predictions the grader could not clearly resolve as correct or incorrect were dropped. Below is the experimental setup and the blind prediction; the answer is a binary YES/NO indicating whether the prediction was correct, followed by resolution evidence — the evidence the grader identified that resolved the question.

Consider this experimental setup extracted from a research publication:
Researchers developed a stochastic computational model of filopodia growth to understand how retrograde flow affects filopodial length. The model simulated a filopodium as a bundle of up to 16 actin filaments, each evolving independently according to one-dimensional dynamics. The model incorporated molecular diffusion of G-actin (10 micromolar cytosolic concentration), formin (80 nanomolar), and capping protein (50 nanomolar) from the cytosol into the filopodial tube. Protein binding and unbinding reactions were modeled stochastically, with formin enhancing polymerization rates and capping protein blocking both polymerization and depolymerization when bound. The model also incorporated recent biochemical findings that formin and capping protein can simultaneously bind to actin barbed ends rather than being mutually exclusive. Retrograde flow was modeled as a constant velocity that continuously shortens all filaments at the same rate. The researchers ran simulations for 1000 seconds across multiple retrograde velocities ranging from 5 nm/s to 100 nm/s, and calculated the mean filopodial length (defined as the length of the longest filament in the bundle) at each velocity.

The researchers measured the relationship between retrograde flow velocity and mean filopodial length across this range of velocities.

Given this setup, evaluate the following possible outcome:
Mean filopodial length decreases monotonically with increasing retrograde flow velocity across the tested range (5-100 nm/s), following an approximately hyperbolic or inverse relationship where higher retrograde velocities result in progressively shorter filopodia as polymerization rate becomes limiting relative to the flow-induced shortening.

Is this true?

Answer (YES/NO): YES